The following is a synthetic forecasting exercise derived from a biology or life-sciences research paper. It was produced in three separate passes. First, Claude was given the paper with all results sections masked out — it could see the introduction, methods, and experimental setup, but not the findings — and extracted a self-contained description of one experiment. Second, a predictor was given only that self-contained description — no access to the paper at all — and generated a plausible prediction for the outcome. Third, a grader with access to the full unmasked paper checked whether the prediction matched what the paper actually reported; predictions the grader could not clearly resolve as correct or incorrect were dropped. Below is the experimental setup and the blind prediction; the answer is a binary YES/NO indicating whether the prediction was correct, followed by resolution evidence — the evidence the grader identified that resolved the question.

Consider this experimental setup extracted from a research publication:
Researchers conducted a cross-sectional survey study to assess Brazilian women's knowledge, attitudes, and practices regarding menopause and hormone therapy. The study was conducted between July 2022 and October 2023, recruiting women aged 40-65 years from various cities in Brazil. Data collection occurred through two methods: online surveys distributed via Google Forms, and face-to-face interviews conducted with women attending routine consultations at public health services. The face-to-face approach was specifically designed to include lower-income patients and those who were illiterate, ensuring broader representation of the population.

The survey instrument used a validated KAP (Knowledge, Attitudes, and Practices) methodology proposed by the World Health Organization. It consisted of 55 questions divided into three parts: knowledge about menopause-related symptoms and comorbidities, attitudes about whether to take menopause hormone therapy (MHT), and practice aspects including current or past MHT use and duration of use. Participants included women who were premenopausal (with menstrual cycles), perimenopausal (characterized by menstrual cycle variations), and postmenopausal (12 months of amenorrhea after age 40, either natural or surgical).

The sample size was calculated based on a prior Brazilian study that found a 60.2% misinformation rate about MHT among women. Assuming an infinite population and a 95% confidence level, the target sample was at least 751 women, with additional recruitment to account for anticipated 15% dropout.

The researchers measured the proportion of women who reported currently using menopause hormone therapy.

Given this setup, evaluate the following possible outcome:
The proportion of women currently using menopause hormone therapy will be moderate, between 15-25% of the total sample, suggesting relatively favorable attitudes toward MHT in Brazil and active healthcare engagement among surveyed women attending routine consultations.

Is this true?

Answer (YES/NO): NO